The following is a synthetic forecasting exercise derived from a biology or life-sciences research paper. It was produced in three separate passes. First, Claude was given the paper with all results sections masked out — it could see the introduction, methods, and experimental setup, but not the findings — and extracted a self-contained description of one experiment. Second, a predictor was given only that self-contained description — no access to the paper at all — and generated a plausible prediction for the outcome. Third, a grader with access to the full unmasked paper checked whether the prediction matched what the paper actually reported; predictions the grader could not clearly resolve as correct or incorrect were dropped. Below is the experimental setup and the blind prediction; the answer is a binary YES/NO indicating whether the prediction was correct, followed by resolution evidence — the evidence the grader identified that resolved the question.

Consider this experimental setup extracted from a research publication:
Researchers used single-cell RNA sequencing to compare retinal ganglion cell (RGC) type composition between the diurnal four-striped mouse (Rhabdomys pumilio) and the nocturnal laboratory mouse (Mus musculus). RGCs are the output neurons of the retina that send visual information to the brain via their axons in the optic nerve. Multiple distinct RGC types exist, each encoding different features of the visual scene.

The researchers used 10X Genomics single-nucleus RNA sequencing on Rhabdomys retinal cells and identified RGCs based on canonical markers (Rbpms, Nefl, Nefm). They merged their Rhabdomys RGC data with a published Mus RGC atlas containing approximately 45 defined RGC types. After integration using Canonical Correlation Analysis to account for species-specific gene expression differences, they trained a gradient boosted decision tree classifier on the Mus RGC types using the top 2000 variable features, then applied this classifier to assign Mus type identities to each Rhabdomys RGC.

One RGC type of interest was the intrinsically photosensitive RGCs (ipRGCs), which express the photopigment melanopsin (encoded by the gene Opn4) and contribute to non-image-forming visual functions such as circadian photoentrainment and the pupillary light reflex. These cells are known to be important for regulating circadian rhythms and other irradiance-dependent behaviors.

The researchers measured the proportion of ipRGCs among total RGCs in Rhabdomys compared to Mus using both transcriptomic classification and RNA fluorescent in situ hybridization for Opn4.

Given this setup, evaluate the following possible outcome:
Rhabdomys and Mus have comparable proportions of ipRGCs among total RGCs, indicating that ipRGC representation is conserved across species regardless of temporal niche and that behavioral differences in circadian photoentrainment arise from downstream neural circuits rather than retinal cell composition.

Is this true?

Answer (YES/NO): NO